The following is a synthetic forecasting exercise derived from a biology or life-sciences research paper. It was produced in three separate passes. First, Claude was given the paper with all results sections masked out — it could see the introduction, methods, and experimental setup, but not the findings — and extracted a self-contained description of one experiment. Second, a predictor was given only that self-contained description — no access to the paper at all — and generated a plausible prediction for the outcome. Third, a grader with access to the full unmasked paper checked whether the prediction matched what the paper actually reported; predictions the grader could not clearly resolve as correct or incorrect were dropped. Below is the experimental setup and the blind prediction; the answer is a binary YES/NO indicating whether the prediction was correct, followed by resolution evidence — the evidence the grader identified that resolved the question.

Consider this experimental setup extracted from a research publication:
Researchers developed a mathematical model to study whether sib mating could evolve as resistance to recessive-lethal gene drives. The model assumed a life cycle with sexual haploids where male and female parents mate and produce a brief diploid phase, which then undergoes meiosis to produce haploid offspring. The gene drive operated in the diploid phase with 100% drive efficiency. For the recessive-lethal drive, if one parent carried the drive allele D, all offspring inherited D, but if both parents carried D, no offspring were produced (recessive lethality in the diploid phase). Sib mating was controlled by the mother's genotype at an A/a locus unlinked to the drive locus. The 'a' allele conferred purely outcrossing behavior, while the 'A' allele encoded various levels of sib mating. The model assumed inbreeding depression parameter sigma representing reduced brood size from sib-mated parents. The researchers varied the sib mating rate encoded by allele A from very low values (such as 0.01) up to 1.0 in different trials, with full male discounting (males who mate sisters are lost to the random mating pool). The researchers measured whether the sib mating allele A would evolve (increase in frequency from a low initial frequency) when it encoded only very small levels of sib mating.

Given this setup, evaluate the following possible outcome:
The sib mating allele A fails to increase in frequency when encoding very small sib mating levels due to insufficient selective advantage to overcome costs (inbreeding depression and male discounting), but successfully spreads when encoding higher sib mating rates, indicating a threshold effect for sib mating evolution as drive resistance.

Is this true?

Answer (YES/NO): NO